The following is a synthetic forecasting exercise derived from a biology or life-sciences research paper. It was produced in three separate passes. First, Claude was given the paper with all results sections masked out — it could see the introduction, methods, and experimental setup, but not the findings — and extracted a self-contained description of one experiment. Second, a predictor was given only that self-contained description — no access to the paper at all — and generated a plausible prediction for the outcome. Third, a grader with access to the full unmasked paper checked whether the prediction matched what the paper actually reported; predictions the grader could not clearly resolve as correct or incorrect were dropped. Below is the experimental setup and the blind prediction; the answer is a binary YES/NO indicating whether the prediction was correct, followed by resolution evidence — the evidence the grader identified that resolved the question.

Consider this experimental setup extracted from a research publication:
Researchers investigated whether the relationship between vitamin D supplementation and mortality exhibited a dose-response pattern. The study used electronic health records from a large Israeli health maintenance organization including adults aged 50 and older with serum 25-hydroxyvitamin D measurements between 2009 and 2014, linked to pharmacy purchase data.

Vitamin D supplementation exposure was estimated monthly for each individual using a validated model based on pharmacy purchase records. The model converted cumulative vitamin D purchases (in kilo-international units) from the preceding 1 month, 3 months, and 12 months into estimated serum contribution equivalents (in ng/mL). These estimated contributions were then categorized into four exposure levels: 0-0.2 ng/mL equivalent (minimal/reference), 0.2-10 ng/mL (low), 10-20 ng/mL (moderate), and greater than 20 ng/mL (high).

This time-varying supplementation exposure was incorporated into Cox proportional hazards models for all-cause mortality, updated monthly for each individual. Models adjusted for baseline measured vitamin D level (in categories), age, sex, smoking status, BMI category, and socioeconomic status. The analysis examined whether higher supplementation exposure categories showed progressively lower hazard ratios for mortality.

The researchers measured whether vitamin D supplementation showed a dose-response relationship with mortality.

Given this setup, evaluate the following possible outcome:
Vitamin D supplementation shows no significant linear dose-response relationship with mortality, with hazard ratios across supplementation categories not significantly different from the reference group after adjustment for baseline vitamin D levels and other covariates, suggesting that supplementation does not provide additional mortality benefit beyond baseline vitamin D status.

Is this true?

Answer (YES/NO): NO